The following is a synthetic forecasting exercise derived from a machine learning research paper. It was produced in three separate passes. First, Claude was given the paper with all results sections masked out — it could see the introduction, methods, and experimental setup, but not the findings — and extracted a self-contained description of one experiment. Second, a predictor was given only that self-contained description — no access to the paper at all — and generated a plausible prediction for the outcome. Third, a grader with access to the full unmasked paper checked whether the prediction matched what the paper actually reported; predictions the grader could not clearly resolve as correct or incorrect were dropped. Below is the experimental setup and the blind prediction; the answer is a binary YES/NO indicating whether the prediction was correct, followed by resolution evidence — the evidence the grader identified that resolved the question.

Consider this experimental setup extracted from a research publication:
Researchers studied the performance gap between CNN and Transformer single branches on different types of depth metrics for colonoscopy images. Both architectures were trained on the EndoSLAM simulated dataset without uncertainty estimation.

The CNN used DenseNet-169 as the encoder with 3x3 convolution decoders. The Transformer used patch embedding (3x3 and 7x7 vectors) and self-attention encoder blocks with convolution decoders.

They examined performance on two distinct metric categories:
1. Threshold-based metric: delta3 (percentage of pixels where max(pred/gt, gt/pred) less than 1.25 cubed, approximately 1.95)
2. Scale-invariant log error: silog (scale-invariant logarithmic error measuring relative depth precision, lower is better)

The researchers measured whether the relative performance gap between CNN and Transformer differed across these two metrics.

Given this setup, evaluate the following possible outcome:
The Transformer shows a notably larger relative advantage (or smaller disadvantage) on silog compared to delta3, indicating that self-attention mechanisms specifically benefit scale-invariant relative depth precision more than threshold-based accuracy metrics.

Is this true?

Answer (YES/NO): NO